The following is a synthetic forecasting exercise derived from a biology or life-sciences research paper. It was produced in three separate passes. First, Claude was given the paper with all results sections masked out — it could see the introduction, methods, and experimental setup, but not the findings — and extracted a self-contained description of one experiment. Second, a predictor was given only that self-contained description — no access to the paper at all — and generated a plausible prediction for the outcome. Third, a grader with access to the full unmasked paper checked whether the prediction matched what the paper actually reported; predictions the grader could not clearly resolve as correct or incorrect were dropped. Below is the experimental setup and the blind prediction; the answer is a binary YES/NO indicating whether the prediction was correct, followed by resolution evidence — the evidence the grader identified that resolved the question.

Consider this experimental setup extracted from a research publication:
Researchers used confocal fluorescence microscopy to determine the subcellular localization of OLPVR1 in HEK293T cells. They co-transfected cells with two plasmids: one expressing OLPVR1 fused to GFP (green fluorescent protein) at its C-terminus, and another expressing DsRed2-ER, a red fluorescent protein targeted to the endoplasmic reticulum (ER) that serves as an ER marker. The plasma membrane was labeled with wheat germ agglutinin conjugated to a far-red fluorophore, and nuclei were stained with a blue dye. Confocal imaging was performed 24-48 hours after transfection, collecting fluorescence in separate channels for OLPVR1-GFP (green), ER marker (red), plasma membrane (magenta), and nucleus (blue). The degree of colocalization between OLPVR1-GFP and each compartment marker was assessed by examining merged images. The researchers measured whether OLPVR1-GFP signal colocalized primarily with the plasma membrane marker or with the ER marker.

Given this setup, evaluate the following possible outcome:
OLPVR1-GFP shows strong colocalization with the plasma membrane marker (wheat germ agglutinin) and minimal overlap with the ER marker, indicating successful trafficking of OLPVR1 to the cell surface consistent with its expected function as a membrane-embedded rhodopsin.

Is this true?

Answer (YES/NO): NO